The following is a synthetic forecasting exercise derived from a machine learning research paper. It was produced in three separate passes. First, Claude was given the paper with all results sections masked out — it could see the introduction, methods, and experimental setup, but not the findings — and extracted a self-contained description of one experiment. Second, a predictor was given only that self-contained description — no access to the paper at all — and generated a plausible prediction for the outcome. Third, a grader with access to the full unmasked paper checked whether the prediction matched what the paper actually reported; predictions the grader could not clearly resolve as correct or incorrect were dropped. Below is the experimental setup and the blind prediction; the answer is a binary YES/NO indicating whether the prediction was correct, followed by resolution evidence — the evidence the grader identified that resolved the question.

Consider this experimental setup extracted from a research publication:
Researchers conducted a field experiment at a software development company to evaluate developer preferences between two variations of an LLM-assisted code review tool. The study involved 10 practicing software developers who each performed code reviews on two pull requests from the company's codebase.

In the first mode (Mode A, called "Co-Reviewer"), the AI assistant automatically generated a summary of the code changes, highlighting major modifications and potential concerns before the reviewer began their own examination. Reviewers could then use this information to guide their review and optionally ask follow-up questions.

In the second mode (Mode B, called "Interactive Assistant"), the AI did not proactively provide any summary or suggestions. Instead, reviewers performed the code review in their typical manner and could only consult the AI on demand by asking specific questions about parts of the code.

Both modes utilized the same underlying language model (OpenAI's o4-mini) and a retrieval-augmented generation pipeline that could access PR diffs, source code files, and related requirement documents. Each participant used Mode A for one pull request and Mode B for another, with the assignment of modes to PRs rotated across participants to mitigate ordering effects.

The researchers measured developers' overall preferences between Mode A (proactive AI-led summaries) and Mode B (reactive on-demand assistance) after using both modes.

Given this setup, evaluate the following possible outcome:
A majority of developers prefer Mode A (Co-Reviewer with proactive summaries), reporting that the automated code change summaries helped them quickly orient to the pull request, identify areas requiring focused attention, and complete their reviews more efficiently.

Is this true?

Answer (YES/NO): YES